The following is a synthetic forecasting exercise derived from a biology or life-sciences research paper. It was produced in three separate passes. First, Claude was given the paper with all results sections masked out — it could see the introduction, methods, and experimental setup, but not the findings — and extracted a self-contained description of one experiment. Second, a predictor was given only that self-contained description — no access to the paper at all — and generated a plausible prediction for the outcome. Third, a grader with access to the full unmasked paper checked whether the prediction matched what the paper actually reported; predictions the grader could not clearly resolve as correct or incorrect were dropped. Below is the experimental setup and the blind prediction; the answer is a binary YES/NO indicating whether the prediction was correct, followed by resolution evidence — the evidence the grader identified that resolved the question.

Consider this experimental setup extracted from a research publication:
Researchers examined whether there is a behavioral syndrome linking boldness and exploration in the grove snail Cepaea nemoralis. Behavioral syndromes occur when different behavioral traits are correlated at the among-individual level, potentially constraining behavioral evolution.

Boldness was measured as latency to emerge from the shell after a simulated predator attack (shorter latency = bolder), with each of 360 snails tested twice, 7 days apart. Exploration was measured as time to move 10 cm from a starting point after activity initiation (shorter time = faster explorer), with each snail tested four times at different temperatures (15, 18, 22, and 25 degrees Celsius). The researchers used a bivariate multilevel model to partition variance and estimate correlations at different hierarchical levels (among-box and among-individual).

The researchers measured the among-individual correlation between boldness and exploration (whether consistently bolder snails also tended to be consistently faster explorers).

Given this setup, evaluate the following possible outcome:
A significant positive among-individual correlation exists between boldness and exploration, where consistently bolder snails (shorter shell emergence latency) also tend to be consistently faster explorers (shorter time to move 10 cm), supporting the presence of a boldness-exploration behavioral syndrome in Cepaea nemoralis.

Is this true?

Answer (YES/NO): YES